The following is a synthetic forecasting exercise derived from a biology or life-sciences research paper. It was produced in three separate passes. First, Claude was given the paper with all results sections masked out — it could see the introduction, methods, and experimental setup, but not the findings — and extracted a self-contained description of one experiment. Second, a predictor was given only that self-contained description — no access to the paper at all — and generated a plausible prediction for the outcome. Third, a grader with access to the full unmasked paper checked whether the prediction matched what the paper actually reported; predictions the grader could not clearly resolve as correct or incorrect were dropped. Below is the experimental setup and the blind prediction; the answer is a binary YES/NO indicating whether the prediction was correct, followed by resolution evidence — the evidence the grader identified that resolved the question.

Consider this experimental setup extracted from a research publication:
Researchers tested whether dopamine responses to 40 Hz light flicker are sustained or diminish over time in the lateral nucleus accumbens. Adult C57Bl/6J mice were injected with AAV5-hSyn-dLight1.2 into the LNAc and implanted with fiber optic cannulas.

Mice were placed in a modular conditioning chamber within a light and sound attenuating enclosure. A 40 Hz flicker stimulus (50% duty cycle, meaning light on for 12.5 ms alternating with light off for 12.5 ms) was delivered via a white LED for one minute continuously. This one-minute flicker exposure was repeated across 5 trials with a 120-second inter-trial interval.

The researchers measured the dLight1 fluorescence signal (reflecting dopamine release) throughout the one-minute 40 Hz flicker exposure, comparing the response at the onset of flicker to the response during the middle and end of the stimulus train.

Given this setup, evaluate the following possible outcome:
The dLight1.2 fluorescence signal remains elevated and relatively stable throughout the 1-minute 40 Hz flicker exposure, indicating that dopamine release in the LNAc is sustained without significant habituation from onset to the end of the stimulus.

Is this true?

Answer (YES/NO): NO